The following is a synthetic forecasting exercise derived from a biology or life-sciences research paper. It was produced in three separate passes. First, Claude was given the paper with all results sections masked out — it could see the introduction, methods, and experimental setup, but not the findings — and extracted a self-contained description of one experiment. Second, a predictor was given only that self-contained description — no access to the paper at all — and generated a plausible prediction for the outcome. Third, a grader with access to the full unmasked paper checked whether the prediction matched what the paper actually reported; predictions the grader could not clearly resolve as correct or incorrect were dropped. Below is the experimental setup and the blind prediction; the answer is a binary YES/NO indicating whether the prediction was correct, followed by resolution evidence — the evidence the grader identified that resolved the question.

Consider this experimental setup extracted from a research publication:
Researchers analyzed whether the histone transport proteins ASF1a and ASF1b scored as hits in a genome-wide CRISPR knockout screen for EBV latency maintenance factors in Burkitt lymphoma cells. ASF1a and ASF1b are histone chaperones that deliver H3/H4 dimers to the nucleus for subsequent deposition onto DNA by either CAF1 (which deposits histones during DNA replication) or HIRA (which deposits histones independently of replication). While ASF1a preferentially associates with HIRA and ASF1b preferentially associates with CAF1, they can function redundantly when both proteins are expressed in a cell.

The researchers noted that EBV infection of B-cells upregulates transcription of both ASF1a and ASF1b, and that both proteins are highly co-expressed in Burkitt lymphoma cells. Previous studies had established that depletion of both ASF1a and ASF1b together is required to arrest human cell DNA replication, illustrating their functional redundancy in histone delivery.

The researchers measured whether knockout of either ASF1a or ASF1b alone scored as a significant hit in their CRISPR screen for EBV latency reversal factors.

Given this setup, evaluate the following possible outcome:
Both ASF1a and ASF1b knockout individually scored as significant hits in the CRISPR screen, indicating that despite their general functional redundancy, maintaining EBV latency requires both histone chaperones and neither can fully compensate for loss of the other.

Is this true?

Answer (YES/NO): NO